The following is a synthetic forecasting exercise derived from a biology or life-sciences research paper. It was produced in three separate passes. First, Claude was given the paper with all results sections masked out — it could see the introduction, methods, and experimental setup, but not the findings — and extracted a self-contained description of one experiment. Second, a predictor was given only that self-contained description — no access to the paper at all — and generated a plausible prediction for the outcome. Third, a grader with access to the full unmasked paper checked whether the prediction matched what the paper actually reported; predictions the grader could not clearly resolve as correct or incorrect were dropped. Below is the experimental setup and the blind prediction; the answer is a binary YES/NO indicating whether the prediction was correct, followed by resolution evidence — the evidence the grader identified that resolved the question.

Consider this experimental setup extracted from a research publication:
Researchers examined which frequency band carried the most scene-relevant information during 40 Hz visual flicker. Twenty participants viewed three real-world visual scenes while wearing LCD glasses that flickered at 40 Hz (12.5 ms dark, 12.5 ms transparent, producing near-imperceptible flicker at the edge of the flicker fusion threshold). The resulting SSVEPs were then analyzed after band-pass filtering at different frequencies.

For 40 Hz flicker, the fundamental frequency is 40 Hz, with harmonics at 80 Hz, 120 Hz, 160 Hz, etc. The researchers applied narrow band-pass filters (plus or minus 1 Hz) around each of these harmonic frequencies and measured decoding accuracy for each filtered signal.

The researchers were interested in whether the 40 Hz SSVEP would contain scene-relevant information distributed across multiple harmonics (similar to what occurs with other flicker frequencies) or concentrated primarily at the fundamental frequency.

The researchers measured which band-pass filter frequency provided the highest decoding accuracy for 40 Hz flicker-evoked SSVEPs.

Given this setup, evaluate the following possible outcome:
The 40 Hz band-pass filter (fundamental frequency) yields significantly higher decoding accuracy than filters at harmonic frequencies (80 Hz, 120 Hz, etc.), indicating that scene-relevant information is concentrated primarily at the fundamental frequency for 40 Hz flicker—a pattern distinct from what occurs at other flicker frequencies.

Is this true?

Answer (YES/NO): YES